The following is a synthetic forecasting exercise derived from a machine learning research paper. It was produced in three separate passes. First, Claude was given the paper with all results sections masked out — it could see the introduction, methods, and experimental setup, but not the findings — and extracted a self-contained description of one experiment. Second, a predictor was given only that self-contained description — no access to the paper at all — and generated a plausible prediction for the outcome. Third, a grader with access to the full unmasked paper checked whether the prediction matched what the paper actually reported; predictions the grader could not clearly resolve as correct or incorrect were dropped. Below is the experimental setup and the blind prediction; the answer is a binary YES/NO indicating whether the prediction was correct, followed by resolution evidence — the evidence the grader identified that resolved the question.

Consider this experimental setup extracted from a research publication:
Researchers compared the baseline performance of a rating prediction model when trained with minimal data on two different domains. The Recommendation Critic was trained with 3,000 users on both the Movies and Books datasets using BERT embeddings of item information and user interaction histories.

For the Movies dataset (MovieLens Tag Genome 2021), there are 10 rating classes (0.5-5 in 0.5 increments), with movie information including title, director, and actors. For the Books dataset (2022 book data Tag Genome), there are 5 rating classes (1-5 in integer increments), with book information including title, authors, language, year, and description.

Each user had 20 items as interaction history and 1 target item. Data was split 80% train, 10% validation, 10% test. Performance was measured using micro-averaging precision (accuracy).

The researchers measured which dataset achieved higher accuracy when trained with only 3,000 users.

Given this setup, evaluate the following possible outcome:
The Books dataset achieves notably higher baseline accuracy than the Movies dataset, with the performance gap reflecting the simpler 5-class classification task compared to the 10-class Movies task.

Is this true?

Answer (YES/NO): NO